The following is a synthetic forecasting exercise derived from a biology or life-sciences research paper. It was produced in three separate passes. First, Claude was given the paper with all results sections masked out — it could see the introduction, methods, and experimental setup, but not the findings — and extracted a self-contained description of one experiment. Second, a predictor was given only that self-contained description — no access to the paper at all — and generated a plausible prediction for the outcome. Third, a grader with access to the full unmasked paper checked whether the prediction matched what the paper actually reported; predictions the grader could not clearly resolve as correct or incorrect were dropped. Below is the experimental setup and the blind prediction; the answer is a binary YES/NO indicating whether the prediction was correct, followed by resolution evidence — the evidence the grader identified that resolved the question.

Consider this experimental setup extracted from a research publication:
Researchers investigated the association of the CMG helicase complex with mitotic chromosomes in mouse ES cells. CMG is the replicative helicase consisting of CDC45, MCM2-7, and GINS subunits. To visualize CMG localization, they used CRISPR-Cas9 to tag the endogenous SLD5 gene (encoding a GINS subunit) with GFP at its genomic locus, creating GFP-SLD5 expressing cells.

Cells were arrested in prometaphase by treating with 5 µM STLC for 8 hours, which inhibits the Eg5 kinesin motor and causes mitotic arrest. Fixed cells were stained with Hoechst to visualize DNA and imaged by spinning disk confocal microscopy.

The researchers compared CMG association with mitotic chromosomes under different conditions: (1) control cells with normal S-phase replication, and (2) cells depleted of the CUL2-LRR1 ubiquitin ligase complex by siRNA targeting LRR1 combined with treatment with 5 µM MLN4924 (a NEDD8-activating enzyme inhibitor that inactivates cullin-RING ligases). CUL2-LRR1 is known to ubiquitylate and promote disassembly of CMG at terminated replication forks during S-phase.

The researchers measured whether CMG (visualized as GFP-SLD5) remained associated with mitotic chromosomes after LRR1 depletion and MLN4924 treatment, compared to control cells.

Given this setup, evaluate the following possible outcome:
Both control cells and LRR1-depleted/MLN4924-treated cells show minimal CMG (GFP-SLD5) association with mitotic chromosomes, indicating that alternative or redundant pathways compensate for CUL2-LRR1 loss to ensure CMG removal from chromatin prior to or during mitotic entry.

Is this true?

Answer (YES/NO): YES